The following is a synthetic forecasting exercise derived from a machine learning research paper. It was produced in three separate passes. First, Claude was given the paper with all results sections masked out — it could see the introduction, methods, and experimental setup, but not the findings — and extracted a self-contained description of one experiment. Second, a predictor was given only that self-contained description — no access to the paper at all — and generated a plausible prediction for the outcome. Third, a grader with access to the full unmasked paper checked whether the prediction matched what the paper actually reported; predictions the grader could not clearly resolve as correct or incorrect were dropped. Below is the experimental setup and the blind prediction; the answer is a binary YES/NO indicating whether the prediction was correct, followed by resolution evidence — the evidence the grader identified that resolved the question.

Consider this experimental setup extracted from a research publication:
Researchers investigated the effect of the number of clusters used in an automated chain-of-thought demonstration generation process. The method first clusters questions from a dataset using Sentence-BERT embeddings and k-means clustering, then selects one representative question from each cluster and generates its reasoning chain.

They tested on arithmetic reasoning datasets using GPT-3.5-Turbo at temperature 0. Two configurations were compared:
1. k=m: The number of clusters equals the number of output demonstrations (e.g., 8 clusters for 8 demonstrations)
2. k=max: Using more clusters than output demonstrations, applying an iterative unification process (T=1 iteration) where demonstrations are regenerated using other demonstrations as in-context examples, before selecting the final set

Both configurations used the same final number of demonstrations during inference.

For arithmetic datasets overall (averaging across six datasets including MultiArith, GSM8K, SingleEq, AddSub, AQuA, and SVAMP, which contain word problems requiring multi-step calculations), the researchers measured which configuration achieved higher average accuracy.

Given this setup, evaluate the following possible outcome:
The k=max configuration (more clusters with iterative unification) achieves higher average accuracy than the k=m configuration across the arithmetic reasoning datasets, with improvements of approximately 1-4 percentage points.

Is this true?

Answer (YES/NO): NO